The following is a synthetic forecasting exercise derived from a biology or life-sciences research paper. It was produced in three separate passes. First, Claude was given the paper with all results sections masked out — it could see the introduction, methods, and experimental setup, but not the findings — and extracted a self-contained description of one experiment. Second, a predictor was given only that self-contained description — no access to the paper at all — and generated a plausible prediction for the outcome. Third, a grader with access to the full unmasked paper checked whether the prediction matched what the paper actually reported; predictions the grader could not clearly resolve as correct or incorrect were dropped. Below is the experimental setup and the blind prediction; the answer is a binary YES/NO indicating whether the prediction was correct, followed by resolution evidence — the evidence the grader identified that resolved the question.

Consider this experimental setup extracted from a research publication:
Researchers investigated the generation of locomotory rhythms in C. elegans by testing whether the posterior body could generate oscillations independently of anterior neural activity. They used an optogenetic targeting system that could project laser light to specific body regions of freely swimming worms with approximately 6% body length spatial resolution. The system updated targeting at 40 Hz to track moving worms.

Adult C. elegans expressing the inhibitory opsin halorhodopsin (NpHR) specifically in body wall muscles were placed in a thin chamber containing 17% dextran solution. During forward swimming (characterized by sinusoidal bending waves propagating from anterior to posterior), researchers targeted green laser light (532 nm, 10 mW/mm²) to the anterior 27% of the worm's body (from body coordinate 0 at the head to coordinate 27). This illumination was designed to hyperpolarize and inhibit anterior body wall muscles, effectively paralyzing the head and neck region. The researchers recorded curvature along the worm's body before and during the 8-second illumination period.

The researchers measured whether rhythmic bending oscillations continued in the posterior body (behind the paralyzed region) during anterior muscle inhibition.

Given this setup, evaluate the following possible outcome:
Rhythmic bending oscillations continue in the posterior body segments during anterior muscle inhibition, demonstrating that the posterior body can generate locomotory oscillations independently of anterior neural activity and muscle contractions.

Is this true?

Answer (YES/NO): YES